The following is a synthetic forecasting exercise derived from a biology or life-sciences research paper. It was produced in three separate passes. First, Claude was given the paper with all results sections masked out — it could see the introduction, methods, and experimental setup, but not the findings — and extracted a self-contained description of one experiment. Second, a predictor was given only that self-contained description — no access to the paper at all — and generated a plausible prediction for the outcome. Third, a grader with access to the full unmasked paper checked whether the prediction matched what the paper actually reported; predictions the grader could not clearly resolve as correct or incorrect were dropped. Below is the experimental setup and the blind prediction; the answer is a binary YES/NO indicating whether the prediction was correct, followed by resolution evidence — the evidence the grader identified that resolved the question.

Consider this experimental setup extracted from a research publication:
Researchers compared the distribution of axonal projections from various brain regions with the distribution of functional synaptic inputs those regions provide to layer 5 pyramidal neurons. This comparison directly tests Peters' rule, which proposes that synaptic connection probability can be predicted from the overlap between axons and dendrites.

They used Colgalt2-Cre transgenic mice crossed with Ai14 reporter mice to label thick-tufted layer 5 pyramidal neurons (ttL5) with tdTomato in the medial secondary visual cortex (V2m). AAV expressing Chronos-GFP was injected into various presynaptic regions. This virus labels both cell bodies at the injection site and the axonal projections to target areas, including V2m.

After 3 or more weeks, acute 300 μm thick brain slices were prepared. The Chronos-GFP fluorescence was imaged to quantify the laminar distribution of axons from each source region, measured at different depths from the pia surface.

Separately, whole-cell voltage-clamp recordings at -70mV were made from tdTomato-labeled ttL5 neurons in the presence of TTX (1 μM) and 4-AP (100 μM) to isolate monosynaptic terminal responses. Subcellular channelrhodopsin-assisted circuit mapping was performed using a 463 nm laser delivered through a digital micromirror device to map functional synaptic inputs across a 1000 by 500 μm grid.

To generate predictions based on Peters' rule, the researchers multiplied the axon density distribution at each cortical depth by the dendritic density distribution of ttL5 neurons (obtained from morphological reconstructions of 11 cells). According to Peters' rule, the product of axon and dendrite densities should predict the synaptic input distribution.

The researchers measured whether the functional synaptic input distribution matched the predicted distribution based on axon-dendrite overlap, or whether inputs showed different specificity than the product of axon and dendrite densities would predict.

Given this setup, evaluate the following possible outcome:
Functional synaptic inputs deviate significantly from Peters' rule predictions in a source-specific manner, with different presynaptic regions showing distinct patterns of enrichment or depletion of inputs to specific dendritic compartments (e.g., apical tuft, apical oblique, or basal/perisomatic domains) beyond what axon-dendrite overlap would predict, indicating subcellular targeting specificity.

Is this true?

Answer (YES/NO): YES